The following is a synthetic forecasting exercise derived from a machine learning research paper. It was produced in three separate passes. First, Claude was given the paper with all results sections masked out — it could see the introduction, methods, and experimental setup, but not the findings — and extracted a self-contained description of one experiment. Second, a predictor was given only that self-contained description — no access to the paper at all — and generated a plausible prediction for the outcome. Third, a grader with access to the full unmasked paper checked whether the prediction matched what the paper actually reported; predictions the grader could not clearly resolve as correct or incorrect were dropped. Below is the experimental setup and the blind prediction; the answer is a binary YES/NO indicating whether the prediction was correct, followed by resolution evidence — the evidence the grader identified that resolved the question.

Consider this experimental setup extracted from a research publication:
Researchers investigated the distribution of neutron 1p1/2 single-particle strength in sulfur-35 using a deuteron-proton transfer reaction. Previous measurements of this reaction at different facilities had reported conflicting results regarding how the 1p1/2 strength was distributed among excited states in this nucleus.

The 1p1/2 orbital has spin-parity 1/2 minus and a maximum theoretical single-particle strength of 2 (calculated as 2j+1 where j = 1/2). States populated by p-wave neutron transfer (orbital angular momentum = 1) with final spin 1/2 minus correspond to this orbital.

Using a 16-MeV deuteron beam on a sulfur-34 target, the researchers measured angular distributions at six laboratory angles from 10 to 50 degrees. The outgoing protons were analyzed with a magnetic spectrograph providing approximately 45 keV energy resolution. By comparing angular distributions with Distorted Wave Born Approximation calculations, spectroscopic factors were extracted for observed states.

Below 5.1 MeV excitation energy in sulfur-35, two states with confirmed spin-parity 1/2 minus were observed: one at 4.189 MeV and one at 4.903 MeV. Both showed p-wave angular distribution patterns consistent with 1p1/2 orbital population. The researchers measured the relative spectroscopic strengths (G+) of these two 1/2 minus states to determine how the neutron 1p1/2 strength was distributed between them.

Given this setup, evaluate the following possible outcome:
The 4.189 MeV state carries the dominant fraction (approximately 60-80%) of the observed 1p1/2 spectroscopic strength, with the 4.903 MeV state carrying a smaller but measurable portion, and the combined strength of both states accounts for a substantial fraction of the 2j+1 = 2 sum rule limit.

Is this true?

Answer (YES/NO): NO